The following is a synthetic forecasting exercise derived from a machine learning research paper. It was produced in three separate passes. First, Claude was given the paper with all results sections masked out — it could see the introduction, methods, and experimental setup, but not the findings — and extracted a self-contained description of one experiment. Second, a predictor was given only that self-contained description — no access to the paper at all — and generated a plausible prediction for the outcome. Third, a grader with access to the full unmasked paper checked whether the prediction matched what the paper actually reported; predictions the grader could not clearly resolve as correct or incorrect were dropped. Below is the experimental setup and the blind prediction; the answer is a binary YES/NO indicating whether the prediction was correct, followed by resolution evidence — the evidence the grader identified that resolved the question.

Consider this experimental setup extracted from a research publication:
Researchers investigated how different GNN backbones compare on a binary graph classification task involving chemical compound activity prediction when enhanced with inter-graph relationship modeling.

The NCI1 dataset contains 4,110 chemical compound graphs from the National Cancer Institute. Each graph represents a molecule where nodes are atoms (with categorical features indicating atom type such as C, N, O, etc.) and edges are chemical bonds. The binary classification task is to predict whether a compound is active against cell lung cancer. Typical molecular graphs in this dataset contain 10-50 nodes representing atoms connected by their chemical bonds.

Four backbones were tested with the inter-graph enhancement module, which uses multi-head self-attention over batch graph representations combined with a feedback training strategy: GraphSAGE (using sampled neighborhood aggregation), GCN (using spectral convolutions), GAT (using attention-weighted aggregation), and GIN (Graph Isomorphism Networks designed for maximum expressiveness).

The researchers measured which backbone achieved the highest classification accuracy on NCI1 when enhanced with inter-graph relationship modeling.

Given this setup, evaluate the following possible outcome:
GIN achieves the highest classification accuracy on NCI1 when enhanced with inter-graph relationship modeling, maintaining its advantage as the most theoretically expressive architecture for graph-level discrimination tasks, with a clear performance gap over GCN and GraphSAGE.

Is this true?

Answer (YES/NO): YES